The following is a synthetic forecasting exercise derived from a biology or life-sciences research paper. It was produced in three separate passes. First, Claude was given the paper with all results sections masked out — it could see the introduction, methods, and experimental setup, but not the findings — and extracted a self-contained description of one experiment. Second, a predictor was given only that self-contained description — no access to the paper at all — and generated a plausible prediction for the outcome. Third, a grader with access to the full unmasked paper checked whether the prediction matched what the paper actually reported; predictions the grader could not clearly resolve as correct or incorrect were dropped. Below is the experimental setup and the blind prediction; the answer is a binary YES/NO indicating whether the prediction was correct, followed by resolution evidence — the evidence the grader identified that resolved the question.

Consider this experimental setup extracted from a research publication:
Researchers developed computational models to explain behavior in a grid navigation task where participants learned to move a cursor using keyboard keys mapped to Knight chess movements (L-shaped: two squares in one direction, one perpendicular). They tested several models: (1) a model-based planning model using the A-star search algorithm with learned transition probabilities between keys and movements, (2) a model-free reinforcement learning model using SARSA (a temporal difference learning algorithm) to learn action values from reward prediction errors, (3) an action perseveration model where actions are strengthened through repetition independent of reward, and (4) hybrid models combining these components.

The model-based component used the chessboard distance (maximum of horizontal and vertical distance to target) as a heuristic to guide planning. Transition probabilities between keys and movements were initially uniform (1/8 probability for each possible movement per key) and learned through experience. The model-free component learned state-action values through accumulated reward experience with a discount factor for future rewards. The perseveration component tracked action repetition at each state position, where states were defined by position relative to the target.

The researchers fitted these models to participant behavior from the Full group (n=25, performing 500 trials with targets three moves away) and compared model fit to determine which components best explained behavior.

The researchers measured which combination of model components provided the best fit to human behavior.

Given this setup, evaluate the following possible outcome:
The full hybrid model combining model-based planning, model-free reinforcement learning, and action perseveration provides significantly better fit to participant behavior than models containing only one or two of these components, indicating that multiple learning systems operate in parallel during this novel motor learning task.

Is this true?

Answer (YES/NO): NO